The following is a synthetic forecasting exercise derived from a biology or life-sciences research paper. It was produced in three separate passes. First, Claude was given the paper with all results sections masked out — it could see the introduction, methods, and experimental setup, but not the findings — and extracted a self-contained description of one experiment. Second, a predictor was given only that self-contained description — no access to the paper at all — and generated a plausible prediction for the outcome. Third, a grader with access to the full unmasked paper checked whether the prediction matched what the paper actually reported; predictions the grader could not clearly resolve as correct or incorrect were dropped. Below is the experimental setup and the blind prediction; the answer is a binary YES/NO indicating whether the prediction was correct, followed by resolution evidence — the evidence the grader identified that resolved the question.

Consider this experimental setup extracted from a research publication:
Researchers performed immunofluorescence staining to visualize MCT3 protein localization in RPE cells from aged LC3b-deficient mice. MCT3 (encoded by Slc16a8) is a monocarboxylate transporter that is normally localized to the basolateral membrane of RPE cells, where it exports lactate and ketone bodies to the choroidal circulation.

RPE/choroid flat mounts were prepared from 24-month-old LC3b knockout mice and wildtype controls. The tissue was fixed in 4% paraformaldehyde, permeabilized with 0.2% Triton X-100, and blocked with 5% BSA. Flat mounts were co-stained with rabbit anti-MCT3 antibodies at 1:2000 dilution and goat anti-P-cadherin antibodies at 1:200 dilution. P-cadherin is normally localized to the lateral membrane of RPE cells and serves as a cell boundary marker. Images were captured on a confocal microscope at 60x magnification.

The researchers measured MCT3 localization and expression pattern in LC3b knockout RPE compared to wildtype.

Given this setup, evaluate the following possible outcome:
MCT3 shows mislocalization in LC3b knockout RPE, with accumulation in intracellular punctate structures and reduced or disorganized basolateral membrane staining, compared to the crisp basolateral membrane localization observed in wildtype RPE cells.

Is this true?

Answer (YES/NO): YES